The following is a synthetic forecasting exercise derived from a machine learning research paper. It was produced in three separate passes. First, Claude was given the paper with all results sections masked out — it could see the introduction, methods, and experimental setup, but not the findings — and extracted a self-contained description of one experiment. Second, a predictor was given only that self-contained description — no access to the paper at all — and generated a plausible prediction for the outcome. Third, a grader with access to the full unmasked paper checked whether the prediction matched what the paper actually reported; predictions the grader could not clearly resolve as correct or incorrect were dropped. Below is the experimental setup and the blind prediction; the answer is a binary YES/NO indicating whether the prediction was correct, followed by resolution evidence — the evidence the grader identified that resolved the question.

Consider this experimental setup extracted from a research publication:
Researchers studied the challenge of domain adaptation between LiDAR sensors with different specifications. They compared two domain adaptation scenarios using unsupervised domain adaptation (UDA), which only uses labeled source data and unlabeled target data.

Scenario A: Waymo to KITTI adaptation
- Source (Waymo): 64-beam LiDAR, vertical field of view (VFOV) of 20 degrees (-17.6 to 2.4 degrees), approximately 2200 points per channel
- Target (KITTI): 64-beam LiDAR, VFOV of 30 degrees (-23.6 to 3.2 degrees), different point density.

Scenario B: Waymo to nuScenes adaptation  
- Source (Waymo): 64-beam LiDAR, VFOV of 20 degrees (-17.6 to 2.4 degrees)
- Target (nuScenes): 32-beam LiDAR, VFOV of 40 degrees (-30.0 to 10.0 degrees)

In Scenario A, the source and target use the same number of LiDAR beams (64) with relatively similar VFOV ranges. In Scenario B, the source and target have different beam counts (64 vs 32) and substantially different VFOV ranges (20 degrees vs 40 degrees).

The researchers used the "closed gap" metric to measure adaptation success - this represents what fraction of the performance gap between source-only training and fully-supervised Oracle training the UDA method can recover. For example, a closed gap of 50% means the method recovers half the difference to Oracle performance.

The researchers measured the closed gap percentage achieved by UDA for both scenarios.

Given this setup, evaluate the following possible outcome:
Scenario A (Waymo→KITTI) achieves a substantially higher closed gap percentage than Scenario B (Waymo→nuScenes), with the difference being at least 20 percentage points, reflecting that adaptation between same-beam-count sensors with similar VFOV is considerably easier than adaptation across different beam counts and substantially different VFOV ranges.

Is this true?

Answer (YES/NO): YES